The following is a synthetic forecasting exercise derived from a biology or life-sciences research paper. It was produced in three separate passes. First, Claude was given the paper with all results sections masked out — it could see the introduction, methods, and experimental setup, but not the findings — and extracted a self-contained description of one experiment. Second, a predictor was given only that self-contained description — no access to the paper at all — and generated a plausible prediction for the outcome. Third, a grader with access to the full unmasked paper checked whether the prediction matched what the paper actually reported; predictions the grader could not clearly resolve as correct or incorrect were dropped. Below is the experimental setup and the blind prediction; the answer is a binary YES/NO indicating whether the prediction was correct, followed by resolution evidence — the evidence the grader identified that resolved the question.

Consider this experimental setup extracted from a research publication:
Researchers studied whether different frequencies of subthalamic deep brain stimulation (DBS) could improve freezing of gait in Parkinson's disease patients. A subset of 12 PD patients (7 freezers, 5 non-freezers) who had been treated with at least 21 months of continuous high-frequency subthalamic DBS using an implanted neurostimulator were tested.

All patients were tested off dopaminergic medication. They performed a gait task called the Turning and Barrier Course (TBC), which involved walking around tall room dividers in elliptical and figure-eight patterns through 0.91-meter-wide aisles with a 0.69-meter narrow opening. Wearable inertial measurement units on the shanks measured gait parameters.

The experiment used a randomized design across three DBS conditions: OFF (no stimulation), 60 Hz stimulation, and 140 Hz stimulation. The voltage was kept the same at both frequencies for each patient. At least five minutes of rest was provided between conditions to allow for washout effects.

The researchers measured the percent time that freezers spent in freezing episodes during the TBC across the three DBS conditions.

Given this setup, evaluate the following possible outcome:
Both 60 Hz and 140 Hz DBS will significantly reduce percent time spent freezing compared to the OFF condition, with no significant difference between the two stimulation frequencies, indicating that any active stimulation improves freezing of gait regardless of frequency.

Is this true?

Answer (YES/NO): YES